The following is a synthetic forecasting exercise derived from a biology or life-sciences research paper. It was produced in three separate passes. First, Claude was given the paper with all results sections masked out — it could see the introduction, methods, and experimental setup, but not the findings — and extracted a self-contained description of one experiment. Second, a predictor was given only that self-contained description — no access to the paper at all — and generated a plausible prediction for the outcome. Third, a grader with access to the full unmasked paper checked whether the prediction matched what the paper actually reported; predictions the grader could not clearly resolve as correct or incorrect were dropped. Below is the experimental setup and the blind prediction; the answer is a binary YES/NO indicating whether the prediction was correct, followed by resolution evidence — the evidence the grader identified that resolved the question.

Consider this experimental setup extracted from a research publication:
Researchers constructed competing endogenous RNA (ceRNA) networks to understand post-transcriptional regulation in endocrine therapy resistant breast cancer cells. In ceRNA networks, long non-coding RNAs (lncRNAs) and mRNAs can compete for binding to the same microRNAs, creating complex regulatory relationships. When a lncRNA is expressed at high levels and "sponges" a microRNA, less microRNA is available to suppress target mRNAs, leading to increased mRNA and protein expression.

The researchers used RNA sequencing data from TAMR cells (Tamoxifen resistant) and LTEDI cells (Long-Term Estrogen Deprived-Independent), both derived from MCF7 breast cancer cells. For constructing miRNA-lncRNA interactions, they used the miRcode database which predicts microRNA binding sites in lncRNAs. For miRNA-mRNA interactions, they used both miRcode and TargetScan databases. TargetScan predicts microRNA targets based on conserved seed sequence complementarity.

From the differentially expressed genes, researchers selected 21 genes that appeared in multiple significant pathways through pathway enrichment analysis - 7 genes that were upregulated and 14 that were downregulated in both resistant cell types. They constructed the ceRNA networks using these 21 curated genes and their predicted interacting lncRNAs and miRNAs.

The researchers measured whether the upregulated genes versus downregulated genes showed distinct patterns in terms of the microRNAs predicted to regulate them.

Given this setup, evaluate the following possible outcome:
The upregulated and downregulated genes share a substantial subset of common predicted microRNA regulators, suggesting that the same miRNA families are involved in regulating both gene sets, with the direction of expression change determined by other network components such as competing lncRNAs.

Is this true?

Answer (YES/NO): NO